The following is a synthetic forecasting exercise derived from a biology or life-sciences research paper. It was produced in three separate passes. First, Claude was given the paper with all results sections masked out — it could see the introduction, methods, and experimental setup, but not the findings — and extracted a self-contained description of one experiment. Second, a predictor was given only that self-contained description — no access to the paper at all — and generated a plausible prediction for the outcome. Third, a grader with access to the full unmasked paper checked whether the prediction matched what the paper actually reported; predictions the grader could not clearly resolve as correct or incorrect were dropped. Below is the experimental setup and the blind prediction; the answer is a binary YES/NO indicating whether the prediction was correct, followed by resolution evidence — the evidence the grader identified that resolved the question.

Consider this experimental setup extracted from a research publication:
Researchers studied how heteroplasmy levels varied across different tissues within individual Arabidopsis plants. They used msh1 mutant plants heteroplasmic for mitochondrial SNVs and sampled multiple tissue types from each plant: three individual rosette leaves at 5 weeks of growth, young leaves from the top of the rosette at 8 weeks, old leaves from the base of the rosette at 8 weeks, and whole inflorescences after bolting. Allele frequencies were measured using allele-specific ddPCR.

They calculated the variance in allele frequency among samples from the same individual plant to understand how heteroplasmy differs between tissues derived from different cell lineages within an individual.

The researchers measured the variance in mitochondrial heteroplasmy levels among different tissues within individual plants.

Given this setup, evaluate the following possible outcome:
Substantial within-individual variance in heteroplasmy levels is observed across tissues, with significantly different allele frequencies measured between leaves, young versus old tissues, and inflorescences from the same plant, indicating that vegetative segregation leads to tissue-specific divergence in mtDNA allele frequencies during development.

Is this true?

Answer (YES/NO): YES